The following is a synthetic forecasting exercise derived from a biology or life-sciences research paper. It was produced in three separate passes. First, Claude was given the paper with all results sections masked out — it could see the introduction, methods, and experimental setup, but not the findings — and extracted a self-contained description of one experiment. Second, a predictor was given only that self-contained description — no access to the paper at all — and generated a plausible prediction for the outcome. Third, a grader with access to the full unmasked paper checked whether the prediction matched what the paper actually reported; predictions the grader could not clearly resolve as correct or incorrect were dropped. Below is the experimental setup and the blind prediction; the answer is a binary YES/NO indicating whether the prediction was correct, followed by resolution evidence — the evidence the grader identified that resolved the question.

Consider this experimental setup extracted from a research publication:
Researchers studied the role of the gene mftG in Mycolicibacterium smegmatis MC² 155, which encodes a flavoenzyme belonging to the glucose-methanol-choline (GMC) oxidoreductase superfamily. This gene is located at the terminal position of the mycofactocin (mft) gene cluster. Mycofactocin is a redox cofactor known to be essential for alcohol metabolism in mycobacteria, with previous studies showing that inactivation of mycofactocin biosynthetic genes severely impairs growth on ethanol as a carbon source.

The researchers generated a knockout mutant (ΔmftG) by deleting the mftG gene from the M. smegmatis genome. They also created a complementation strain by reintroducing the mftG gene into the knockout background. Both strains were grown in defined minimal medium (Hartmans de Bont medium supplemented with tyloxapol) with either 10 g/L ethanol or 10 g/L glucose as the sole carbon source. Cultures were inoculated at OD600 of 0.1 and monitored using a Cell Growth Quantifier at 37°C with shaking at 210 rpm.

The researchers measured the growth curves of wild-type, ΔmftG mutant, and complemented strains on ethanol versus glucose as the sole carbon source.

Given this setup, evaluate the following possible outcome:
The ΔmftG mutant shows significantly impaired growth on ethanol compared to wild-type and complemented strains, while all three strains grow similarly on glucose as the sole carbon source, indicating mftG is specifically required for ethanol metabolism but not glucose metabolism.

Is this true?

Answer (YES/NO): YES